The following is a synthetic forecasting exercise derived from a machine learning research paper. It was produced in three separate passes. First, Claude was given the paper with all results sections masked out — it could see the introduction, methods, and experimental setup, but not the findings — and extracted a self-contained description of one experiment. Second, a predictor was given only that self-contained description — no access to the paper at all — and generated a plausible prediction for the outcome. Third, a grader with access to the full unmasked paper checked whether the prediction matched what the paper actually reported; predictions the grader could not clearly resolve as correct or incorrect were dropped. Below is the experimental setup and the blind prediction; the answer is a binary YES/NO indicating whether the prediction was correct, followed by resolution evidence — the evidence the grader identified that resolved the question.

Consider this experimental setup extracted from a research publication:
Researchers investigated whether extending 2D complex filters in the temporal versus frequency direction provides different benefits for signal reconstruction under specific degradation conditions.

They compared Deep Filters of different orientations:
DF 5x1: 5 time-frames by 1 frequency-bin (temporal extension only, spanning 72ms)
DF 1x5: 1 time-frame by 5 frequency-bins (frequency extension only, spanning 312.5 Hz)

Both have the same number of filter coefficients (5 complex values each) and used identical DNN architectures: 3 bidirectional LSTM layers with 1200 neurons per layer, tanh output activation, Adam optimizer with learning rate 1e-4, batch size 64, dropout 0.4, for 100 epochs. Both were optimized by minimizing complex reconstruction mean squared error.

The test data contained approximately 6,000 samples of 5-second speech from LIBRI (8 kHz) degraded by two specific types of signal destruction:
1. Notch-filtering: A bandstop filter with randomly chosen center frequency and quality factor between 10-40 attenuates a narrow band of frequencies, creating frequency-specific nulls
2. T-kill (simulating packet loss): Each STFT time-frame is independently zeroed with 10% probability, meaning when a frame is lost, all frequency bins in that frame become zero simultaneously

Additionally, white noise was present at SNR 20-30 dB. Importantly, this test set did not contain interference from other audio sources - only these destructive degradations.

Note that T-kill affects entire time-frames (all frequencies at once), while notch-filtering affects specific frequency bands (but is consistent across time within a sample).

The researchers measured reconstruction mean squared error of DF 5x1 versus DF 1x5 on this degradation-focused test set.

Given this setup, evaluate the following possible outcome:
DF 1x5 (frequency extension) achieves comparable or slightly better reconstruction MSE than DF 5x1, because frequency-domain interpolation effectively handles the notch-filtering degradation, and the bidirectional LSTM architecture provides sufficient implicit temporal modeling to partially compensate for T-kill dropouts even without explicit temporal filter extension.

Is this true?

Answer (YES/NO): NO